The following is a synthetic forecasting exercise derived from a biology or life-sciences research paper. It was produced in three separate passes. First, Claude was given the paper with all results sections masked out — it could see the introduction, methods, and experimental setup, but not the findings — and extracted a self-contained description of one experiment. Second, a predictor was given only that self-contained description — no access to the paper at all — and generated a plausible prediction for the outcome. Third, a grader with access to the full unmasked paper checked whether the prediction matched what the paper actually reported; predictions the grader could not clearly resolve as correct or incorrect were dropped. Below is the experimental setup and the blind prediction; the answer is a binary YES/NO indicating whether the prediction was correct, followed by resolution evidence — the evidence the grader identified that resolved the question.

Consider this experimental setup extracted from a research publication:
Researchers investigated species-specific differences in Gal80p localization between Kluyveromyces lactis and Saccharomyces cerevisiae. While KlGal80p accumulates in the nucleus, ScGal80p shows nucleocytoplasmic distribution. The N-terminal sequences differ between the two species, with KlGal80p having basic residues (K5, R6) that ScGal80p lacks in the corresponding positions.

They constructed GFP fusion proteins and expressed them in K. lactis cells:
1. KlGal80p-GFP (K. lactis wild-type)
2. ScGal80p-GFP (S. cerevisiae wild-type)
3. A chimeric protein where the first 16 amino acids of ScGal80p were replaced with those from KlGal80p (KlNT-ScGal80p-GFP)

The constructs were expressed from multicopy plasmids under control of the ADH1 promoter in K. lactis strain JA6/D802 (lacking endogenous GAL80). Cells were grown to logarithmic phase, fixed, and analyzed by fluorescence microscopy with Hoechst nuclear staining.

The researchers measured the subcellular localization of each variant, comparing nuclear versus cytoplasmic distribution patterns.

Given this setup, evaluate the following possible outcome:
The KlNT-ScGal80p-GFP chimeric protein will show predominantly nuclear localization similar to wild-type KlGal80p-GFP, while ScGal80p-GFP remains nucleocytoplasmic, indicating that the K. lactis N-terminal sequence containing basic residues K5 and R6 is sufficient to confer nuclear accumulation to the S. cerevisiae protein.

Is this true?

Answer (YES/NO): YES